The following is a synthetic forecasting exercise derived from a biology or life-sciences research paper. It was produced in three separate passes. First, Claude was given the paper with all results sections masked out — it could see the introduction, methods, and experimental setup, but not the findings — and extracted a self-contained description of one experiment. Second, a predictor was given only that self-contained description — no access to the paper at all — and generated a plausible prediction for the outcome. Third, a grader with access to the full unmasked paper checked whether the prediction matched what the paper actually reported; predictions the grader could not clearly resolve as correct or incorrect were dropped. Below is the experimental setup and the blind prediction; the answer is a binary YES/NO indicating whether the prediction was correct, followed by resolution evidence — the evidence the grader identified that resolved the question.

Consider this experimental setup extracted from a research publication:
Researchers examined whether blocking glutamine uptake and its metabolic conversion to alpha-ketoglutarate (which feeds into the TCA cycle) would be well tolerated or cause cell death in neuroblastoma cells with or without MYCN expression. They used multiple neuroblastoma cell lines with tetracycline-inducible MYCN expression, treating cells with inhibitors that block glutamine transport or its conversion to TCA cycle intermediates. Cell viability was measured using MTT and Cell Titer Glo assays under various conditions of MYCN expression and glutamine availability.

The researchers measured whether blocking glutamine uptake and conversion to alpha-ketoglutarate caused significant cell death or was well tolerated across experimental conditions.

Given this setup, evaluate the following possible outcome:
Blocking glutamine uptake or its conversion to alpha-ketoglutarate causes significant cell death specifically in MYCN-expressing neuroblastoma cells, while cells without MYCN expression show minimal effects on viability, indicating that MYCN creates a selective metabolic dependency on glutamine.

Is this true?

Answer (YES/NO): NO